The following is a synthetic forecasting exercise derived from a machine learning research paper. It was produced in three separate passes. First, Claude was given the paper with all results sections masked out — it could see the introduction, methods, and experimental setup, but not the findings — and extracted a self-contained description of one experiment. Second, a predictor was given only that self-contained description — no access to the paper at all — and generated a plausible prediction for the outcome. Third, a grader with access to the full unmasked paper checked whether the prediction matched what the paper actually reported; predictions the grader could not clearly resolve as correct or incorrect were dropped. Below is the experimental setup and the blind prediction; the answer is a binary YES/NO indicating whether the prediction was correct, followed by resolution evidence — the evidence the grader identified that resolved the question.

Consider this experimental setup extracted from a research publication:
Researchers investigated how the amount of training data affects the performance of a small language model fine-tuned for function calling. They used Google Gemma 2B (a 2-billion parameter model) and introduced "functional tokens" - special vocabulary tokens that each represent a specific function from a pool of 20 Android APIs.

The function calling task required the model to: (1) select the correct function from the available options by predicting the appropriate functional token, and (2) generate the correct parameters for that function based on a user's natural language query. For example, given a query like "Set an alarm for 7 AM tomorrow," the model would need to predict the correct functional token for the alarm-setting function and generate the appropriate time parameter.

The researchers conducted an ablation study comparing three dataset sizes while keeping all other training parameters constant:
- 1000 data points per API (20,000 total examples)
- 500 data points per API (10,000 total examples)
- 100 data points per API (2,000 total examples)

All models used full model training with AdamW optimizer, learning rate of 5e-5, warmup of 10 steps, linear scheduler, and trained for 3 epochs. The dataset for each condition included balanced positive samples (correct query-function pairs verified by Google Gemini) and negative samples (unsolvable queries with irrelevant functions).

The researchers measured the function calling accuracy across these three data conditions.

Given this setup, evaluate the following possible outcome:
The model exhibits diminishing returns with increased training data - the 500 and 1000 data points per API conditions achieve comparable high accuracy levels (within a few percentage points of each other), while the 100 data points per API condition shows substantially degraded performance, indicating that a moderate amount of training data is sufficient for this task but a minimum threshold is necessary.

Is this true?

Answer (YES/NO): NO